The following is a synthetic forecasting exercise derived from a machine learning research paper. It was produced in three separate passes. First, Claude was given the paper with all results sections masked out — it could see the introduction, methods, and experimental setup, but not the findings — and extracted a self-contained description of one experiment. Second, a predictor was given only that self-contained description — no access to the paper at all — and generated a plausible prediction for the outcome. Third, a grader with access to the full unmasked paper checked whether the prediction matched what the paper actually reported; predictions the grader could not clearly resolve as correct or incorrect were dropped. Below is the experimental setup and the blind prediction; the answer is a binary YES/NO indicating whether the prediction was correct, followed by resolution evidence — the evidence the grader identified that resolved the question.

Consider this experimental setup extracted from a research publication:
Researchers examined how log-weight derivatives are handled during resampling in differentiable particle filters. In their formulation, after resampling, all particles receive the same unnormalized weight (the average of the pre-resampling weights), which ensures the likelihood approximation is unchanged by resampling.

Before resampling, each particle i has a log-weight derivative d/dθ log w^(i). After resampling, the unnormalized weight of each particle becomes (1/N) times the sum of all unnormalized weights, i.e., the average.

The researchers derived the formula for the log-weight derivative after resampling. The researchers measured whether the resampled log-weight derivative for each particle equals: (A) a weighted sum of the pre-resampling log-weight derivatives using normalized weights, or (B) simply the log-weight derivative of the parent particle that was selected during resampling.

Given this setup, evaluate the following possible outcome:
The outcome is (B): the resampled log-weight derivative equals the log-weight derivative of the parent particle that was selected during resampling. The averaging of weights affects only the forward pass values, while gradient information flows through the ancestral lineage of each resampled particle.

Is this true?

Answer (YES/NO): NO